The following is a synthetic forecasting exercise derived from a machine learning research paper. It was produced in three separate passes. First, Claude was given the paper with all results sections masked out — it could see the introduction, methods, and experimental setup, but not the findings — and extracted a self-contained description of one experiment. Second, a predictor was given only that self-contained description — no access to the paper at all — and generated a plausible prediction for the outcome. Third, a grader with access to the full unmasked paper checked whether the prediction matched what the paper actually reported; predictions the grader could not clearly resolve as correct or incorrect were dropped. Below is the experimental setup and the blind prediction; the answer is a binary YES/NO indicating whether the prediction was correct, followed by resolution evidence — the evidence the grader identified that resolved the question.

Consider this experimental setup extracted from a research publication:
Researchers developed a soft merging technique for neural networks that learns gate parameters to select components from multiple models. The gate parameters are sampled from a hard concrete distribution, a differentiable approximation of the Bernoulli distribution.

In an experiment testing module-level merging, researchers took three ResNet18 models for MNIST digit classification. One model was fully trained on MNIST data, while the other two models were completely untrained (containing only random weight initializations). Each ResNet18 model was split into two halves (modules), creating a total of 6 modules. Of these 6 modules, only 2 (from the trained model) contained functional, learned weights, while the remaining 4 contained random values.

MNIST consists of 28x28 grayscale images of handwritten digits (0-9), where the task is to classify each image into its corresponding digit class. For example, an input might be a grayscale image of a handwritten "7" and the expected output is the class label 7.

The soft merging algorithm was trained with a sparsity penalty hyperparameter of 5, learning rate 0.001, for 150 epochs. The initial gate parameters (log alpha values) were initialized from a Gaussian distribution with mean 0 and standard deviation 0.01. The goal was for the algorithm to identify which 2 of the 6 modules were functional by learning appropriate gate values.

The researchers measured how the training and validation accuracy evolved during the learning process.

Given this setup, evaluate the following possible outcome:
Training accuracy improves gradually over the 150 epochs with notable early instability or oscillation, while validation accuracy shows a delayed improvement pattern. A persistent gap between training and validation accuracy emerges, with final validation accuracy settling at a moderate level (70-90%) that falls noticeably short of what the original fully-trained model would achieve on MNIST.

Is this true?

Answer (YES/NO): NO